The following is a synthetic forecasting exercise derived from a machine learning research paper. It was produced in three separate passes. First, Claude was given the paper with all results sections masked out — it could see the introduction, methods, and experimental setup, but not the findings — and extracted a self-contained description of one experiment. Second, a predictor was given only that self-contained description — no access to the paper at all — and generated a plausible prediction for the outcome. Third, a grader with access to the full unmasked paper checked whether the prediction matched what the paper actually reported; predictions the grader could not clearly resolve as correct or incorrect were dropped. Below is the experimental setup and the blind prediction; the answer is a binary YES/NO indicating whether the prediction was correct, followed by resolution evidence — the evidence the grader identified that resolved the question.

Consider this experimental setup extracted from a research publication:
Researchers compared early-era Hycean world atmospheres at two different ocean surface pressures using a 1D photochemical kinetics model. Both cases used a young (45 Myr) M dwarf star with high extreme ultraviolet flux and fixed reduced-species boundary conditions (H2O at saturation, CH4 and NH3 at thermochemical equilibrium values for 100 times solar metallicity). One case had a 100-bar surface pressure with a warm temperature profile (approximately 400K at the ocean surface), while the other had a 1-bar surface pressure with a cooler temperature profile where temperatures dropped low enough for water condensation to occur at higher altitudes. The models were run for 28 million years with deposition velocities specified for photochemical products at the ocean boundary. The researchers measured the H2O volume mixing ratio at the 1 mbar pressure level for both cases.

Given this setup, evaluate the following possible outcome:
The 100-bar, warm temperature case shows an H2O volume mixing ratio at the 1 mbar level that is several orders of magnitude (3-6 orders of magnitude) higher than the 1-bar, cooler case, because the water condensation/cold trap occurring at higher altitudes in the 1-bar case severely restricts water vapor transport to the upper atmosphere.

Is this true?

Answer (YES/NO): NO